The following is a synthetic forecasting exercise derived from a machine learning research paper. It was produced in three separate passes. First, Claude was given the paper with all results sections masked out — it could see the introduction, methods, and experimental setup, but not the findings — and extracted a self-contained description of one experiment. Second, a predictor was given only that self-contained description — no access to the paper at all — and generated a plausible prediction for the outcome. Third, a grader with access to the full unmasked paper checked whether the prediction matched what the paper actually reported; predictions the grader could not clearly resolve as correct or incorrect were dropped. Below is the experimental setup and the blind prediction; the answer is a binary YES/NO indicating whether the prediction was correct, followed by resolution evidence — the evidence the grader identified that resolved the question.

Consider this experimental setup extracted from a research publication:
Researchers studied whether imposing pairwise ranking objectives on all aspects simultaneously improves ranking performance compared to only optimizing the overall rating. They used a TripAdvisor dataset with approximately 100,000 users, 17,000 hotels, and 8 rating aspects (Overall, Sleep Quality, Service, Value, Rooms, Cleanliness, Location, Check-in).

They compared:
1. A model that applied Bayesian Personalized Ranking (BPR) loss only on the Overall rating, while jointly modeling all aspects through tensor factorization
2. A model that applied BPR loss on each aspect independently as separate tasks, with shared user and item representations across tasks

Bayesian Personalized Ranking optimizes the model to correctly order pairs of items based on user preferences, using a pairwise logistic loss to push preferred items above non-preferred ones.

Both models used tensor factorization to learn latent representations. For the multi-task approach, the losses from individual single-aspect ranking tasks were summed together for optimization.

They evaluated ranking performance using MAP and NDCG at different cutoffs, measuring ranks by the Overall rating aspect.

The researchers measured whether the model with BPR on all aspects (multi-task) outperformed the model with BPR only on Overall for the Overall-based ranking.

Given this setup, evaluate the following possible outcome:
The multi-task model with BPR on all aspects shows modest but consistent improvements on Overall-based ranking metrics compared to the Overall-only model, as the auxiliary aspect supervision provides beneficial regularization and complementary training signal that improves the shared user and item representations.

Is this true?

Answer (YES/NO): NO